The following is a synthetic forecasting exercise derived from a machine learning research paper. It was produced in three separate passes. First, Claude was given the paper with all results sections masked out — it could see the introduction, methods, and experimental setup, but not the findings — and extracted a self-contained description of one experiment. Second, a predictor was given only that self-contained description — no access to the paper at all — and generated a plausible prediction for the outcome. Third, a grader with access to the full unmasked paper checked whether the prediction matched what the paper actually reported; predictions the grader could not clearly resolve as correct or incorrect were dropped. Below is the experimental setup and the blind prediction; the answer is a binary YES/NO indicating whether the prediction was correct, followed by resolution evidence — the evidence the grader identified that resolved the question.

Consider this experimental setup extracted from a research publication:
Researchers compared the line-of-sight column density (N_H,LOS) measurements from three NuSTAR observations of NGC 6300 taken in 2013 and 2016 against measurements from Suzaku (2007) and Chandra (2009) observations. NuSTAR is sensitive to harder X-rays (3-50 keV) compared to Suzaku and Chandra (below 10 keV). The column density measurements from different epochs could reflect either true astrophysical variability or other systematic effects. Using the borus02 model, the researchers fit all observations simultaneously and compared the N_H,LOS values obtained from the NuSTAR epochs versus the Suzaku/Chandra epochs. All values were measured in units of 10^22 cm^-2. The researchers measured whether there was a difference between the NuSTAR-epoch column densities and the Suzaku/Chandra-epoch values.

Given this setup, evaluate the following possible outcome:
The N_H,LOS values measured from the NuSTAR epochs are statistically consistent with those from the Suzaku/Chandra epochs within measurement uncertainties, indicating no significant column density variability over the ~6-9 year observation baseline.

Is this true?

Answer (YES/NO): YES